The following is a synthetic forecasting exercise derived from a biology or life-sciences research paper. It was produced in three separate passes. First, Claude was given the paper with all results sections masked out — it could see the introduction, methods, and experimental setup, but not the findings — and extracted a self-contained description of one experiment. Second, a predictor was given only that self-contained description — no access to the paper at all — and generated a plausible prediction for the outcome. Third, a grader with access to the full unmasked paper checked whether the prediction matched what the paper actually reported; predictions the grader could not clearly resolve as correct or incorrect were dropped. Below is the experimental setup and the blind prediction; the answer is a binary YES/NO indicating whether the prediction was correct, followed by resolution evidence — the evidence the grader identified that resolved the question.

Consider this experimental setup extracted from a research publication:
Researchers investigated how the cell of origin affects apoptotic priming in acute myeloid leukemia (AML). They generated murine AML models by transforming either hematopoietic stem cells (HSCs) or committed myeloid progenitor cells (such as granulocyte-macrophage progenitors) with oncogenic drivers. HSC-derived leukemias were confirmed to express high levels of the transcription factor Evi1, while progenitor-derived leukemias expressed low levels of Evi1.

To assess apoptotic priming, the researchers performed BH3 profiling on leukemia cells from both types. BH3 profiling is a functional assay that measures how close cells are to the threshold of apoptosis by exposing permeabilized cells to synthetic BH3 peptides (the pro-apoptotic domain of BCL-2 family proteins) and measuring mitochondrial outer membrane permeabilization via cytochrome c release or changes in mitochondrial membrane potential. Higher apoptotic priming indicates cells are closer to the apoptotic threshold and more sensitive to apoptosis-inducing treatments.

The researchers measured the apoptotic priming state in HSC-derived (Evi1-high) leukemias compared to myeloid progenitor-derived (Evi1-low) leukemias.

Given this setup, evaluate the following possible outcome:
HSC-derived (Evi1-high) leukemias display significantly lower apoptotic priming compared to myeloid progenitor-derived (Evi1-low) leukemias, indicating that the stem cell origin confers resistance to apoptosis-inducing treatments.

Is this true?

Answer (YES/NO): YES